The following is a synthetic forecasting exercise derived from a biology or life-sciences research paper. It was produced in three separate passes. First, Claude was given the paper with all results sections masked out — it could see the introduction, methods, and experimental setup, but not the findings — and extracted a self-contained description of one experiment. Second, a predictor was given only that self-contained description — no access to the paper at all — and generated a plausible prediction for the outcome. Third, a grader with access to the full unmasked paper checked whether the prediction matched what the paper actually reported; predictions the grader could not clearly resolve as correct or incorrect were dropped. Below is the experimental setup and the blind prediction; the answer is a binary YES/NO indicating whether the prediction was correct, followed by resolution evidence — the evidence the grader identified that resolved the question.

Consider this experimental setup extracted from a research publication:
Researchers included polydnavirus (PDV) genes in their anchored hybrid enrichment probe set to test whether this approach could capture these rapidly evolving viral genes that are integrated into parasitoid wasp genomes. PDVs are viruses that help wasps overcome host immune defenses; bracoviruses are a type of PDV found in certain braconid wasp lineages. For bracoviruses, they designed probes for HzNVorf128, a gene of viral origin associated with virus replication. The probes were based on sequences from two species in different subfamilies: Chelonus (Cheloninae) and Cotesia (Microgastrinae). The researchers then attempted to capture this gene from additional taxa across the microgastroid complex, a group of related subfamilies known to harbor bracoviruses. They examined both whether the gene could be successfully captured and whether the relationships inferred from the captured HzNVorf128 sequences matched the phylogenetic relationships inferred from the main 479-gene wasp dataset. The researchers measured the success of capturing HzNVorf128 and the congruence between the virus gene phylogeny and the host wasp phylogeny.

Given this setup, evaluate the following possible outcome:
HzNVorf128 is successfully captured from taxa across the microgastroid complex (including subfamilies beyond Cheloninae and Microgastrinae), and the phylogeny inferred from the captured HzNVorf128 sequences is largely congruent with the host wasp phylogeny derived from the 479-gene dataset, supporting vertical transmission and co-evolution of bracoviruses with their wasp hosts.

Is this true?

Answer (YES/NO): YES